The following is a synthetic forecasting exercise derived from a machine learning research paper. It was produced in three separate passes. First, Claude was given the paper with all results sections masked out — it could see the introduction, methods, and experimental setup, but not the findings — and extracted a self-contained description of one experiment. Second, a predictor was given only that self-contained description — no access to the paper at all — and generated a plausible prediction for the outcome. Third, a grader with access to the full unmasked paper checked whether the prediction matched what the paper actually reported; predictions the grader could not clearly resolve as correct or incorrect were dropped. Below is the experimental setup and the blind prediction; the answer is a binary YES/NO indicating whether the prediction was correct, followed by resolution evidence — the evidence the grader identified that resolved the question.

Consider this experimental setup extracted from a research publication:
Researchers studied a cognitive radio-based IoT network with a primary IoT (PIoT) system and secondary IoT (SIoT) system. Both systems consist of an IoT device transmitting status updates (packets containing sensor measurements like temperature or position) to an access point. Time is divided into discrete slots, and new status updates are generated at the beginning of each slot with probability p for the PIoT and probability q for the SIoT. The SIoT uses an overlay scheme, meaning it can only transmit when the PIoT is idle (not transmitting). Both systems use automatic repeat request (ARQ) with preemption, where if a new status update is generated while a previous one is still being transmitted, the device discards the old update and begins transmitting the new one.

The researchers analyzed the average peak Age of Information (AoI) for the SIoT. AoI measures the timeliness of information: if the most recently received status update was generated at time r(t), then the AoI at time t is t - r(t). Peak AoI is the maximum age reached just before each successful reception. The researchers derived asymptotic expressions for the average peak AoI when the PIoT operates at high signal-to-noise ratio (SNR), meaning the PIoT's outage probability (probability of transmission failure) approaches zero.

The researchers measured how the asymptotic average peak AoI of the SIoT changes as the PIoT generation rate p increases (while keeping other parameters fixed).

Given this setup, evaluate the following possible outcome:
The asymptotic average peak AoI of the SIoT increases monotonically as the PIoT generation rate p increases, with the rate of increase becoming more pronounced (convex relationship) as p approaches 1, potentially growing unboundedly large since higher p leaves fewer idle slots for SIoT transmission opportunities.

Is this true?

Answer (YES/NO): YES